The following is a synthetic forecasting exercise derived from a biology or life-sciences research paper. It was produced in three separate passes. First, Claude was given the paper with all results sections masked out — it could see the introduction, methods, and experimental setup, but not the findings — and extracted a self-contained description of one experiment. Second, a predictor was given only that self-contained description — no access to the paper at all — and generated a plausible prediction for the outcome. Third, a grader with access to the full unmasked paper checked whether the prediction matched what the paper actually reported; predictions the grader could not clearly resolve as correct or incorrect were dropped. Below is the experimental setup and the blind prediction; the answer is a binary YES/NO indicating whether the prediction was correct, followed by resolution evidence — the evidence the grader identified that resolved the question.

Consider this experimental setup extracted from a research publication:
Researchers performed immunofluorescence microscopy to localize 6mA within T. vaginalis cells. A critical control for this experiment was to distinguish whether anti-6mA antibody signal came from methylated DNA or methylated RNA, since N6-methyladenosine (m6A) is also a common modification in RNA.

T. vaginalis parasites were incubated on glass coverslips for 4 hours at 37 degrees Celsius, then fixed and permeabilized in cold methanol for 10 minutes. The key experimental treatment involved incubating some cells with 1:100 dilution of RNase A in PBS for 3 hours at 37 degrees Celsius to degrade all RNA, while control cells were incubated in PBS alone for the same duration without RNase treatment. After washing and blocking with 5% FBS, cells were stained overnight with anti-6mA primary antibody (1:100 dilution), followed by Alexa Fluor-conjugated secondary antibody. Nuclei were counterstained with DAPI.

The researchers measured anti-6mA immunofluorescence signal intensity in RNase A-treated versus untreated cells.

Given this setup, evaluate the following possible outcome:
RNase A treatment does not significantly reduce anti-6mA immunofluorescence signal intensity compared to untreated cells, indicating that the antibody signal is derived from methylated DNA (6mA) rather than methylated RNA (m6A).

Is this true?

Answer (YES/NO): NO